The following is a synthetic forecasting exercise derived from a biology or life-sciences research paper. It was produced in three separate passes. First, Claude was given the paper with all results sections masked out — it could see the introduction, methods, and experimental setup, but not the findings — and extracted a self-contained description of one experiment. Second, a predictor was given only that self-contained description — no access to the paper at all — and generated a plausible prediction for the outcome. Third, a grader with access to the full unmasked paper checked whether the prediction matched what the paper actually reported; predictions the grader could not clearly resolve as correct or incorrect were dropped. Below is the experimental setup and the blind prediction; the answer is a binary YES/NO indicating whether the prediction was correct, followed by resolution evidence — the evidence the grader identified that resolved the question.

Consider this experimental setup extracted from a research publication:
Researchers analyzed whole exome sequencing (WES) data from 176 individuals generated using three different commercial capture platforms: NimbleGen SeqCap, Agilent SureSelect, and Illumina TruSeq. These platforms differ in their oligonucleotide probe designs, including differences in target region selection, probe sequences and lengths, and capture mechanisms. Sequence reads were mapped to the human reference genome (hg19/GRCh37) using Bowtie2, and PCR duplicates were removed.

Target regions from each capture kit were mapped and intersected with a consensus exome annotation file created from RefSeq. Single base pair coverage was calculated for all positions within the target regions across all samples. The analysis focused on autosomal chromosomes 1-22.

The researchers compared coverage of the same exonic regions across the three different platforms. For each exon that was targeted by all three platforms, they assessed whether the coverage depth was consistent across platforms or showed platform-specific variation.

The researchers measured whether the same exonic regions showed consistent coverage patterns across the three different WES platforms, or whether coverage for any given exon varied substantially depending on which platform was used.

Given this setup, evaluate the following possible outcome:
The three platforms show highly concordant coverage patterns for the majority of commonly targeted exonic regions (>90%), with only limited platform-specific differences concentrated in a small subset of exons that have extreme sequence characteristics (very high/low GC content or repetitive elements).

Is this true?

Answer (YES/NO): NO